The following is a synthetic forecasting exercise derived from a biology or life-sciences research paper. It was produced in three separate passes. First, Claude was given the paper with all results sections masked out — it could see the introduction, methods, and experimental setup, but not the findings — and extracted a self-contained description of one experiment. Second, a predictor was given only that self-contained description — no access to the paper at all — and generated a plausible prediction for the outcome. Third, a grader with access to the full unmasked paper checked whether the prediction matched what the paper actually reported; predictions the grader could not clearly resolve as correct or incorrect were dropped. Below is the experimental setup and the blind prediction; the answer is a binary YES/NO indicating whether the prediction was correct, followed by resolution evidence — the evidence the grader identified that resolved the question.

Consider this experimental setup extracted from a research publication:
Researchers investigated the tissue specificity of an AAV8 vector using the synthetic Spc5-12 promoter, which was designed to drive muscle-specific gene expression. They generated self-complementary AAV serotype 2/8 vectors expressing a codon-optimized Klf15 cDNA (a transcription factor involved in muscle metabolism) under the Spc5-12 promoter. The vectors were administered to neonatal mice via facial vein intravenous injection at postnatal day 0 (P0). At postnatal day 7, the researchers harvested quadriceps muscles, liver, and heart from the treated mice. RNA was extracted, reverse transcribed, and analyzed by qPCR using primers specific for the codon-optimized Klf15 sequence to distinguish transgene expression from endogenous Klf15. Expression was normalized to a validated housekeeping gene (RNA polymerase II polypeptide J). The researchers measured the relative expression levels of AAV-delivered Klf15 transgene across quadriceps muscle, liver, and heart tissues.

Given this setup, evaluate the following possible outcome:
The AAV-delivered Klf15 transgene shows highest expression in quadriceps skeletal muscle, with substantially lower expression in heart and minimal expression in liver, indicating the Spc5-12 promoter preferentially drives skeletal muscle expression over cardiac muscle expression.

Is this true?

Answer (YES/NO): NO